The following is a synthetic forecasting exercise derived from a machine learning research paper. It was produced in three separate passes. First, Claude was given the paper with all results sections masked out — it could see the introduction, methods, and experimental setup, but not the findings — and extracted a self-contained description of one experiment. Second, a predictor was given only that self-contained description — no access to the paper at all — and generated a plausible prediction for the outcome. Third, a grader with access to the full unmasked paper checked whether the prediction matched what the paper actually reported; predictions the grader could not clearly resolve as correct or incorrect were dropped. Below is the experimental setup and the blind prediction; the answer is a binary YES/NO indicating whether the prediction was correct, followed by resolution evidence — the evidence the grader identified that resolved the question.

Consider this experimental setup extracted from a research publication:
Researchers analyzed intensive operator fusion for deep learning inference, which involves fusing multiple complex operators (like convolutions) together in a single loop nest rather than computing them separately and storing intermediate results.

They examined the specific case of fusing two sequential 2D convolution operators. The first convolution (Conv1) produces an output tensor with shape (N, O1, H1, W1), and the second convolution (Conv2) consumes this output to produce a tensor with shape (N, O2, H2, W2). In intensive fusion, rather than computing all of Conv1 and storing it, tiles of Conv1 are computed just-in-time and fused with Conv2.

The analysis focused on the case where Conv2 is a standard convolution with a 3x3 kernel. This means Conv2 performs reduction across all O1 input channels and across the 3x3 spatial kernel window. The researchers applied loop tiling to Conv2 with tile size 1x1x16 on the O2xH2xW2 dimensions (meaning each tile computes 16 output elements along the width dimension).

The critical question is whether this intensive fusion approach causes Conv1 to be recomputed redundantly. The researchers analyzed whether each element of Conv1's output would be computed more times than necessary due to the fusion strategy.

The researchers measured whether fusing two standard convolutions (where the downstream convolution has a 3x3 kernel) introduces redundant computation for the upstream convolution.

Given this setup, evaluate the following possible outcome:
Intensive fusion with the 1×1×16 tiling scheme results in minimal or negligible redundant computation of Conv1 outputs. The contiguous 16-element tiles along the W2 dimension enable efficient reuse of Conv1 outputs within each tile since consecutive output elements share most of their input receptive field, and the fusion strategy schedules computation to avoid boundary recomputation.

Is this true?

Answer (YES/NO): NO